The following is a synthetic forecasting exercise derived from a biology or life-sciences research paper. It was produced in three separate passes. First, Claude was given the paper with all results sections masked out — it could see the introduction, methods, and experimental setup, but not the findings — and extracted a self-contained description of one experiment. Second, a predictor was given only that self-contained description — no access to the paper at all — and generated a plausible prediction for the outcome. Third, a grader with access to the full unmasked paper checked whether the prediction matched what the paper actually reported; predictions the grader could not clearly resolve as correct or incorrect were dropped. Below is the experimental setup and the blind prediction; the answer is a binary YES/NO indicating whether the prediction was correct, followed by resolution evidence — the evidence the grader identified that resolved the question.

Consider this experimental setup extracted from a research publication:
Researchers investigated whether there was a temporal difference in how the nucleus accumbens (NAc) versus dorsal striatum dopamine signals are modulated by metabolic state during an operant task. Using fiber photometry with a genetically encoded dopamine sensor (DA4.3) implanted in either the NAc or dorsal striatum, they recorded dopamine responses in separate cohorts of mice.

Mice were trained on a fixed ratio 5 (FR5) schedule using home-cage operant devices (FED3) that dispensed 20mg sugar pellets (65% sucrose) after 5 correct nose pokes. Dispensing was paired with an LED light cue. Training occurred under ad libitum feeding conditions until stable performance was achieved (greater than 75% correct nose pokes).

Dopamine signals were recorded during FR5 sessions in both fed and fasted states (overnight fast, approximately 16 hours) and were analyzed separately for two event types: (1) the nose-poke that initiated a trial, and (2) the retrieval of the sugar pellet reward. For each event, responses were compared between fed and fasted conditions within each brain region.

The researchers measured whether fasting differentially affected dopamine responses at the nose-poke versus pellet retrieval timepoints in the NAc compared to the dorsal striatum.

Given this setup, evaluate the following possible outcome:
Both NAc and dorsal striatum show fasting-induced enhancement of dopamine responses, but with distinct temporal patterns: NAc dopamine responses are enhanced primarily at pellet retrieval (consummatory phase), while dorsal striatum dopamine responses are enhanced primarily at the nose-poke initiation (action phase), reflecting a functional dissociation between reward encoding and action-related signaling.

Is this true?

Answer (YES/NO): NO